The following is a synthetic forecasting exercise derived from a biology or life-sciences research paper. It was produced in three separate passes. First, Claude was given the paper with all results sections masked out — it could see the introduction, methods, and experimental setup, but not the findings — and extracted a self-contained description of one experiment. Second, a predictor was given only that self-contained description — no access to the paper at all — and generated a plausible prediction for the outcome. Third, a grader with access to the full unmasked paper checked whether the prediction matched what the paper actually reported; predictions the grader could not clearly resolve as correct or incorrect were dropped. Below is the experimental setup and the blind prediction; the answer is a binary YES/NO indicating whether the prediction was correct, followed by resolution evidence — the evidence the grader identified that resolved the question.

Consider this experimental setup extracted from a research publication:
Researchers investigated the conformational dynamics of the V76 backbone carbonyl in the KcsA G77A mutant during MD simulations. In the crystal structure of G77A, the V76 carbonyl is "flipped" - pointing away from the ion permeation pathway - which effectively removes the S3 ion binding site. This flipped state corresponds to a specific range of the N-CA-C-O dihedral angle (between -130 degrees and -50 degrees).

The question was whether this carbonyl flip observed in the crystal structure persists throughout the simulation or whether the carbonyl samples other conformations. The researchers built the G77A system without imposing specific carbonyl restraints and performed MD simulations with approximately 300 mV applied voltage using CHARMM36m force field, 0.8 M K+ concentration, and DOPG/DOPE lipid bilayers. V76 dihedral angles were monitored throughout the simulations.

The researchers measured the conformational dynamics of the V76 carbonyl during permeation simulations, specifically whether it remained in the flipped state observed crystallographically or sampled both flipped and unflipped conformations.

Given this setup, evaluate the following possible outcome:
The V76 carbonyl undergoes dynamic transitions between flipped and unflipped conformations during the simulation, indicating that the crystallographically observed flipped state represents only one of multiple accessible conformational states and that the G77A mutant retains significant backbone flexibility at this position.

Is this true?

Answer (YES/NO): YES